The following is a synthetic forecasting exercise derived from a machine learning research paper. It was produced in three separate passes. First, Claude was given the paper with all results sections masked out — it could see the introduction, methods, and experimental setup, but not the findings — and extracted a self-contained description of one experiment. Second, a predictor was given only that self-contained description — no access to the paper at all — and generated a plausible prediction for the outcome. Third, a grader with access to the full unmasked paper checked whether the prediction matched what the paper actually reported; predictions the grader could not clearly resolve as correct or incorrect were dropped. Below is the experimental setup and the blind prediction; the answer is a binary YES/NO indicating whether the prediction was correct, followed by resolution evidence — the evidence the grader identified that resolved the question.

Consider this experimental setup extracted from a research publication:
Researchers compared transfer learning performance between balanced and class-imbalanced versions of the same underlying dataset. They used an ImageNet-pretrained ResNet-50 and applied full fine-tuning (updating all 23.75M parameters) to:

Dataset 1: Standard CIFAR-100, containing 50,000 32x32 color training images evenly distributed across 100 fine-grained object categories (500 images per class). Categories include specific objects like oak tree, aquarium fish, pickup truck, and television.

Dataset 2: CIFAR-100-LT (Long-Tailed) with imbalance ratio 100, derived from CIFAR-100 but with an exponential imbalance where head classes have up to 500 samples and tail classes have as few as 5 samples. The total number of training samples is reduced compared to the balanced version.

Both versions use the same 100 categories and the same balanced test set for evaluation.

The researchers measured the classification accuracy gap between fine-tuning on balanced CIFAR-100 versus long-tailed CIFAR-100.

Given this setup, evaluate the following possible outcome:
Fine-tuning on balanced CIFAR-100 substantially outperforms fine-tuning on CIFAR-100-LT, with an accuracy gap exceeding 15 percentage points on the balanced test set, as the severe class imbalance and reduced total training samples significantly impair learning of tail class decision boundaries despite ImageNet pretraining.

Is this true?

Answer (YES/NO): YES